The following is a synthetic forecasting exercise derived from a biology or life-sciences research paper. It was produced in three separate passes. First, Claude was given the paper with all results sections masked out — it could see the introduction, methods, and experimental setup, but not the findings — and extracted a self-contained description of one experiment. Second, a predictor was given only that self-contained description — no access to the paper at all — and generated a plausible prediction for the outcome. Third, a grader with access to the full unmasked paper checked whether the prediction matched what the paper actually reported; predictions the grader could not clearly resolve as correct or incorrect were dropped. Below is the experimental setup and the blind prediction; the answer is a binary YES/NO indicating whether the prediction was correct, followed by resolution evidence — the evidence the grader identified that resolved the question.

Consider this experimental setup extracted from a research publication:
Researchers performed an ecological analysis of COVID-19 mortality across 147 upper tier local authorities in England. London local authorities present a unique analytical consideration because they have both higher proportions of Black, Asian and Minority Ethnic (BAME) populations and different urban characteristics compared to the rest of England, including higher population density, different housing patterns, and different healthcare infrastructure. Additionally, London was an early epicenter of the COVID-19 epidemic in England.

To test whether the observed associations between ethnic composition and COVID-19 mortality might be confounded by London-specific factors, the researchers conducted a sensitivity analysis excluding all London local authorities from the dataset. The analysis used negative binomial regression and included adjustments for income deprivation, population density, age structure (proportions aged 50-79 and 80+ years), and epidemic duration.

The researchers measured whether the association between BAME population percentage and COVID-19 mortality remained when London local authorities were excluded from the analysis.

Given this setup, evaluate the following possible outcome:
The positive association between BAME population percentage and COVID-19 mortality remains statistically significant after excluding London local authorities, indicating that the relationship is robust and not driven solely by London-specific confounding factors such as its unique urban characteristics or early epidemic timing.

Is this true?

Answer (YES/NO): YES